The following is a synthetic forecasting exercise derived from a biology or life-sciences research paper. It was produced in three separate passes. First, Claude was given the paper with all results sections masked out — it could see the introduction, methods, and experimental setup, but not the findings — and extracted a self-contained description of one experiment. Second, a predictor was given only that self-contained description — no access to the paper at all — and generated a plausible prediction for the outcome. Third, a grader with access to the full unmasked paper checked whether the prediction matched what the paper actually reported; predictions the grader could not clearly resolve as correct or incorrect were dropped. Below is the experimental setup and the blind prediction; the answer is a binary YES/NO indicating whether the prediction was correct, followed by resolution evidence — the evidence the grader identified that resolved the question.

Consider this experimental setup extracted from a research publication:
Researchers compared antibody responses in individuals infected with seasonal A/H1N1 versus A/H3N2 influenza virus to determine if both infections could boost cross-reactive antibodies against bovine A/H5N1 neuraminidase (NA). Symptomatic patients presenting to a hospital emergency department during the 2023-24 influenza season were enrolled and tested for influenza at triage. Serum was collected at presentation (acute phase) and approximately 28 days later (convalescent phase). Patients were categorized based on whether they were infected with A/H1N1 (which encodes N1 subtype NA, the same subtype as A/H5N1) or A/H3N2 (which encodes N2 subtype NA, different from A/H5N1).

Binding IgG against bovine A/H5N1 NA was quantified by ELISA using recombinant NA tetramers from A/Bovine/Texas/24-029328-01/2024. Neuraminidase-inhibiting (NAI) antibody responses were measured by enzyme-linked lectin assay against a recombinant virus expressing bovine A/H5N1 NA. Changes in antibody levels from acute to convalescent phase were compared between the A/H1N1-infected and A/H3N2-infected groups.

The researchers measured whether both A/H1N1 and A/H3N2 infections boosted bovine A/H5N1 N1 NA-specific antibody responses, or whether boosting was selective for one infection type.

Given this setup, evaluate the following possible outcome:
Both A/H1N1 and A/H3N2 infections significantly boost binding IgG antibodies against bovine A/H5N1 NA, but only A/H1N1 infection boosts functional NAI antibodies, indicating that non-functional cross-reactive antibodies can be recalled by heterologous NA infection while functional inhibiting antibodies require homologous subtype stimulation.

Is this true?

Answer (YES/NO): NO